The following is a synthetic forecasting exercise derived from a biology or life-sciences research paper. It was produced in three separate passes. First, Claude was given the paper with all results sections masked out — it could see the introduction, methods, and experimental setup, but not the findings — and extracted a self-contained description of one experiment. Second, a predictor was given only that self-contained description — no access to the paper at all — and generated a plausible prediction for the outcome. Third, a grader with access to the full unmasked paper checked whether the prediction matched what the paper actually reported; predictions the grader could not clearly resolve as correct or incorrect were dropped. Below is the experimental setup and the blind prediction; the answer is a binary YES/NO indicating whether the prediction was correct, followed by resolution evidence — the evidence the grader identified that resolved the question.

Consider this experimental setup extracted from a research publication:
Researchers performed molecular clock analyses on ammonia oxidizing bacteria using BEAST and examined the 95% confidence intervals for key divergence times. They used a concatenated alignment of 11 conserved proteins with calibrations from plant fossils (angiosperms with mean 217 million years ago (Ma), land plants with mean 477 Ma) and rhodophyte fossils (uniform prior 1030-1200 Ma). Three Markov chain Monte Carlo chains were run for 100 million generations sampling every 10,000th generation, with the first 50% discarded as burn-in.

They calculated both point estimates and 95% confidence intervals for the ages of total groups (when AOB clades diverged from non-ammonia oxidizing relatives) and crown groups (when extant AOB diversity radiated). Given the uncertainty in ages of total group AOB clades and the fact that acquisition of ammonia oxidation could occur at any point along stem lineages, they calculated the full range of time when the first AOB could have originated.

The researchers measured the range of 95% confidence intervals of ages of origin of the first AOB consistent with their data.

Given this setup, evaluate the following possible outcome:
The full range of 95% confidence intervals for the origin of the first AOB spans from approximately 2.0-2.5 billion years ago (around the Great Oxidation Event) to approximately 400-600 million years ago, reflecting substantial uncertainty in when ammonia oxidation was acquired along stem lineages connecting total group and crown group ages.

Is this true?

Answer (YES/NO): NO